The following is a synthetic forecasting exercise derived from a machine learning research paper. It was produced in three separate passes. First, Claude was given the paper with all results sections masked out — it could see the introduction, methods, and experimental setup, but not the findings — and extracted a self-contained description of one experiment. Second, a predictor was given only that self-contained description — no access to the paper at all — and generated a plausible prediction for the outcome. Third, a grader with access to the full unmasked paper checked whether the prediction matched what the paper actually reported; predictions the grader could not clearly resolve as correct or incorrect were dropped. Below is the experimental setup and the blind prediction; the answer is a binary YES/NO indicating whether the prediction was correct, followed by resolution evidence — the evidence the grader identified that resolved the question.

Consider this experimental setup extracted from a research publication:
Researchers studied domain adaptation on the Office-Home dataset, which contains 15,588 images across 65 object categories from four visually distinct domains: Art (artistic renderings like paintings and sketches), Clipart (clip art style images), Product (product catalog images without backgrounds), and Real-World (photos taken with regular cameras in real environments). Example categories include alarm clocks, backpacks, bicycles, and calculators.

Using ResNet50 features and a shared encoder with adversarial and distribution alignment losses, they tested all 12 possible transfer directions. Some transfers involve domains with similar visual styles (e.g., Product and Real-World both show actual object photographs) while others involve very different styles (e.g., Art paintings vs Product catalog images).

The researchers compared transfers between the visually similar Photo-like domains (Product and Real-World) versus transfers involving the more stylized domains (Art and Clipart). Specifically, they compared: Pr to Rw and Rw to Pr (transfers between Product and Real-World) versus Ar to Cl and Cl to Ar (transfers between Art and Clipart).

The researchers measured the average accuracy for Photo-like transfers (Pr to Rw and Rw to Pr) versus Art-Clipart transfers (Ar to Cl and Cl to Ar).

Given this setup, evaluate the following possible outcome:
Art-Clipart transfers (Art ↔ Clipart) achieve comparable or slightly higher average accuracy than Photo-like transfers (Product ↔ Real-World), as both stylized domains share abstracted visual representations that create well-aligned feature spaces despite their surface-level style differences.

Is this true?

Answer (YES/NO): NO